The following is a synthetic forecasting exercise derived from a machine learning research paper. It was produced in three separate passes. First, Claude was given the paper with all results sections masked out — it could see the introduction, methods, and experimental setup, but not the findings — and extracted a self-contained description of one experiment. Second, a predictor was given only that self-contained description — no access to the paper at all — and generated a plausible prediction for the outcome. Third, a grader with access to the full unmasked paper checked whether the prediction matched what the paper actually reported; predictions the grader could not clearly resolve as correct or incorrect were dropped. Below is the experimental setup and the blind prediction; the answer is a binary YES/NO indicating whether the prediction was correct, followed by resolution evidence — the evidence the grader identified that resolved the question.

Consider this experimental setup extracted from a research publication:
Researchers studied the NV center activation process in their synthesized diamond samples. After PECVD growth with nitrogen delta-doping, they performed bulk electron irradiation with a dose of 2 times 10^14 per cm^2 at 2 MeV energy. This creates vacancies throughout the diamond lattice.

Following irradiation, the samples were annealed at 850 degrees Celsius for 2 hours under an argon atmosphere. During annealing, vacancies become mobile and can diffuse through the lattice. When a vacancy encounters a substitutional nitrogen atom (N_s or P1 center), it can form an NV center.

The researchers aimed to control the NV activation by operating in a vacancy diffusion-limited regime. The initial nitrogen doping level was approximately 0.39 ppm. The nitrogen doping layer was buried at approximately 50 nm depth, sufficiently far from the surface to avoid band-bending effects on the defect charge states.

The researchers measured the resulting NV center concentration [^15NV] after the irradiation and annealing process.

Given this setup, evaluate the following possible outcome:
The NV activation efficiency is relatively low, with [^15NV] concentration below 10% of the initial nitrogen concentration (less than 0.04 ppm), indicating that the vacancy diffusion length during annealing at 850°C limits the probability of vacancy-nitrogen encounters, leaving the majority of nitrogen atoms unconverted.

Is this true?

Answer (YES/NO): NO